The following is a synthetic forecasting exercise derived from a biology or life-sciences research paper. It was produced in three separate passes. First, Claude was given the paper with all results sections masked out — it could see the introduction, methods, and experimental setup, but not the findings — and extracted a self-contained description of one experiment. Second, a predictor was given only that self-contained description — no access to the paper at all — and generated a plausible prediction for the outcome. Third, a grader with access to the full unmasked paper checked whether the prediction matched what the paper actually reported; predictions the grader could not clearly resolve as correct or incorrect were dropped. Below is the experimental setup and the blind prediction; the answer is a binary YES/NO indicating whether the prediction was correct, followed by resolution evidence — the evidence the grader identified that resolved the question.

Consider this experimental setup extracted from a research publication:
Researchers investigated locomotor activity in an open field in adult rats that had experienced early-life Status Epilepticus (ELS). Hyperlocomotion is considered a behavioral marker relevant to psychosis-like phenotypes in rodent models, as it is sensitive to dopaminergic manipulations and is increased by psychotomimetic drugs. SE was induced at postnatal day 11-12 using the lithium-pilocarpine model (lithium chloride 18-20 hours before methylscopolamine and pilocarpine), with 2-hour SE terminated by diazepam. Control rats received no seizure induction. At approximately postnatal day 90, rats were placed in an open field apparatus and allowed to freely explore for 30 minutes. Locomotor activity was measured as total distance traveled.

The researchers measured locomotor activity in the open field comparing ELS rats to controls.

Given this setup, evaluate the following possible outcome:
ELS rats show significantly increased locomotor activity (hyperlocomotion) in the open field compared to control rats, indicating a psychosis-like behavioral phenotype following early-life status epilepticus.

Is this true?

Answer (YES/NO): YES